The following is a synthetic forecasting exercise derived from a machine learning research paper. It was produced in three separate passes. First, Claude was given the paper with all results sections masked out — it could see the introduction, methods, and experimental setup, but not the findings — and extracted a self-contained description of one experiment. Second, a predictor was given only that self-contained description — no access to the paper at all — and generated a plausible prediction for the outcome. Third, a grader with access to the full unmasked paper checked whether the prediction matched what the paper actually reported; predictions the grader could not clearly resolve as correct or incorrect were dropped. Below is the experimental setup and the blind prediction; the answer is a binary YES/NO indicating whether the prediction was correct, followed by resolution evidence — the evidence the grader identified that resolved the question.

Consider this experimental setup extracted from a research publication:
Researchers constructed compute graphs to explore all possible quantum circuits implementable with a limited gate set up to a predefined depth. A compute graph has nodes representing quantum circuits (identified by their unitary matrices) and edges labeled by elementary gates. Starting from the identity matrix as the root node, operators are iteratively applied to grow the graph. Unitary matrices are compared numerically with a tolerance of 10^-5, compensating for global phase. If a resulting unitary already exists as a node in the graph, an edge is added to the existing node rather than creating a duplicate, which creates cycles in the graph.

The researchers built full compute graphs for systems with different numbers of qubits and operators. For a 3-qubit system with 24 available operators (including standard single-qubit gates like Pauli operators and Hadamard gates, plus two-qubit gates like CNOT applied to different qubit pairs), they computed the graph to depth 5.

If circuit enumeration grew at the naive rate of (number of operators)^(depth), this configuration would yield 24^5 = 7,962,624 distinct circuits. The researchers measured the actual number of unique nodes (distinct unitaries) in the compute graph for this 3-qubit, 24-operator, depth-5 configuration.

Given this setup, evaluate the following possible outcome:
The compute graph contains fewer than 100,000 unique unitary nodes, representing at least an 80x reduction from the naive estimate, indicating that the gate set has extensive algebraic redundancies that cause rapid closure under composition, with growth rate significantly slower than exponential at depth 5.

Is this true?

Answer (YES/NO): NO